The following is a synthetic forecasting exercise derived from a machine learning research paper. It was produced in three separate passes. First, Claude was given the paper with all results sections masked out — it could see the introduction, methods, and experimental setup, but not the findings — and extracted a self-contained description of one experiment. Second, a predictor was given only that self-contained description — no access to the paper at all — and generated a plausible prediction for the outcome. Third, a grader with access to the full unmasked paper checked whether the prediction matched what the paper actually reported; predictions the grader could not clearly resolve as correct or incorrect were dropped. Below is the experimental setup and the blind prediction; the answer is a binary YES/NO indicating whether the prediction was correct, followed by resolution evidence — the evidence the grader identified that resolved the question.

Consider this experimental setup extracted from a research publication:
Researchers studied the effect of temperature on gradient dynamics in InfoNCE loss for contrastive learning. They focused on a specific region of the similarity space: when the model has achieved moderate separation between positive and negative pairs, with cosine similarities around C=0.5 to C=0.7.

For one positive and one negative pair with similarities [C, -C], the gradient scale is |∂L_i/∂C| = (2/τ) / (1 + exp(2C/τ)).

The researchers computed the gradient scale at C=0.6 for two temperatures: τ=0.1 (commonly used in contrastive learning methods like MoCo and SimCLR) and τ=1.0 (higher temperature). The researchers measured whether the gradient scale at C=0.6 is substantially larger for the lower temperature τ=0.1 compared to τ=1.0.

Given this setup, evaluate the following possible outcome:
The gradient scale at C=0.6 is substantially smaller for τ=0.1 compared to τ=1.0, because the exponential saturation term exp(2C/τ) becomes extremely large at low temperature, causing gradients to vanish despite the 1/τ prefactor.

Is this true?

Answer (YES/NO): YES